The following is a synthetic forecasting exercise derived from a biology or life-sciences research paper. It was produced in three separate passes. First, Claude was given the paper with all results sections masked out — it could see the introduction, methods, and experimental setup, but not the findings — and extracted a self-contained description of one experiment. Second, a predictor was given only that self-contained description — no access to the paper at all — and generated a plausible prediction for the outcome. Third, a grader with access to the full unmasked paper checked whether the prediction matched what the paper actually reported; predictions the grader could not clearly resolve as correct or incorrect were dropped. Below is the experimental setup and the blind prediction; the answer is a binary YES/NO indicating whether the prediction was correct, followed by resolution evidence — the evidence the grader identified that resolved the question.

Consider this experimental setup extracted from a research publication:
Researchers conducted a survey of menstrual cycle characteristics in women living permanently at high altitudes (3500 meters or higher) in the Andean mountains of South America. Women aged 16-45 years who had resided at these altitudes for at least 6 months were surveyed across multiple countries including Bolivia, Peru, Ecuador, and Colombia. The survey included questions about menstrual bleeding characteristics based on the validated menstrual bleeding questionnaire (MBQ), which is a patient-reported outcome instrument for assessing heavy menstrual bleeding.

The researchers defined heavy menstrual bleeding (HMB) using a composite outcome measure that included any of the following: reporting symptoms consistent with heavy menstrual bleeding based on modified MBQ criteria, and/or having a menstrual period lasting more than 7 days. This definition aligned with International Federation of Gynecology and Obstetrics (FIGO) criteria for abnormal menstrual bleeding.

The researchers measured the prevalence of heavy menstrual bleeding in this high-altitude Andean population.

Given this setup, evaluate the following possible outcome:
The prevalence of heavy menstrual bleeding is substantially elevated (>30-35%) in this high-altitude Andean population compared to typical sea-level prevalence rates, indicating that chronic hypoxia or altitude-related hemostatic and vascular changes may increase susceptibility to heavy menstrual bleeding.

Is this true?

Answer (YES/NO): YES